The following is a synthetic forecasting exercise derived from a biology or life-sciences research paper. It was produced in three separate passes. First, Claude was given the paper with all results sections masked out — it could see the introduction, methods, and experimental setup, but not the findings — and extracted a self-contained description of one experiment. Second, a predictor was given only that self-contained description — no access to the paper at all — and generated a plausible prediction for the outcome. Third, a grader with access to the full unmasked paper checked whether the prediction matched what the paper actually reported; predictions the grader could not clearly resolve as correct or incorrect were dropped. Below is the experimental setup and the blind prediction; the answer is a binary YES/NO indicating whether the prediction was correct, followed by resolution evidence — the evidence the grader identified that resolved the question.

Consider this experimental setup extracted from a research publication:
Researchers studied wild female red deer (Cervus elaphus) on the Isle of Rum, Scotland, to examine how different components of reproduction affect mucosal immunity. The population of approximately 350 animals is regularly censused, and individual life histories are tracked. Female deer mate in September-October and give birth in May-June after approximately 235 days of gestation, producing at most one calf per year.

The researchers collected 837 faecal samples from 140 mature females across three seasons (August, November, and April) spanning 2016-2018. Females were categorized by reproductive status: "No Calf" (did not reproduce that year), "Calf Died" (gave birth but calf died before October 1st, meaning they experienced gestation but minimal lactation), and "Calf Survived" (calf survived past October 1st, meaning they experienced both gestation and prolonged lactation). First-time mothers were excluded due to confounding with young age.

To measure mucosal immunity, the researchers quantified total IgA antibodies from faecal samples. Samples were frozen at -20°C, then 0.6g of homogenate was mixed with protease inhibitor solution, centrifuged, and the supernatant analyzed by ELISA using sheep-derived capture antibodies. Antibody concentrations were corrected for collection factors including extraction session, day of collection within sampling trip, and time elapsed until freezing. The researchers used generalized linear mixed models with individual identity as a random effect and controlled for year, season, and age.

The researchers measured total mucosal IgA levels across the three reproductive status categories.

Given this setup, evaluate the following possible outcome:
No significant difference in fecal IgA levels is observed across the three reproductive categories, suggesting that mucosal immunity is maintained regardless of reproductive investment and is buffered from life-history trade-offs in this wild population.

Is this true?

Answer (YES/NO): NO